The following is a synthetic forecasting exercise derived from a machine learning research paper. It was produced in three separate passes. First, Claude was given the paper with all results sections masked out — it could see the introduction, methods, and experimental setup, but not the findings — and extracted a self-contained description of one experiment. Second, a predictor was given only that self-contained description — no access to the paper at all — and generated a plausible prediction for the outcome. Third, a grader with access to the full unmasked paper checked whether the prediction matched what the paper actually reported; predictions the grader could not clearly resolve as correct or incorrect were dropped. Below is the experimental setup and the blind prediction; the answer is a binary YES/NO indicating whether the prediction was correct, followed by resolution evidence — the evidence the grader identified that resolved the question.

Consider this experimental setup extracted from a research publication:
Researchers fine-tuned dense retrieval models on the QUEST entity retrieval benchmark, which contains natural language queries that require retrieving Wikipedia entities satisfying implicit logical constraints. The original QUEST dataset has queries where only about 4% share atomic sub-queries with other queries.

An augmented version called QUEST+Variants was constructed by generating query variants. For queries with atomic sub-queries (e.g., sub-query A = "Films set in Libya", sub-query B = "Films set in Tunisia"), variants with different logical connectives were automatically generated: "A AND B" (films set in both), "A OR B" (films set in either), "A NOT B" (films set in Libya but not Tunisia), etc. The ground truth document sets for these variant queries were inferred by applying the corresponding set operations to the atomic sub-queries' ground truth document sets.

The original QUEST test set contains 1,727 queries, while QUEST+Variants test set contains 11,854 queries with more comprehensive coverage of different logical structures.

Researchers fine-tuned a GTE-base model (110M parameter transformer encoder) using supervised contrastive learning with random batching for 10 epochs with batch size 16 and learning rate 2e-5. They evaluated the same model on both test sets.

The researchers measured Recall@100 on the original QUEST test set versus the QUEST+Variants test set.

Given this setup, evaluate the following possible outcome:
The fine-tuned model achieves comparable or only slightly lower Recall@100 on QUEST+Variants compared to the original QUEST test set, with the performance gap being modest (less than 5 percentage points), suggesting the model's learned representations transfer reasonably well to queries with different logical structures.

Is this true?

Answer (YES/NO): NO